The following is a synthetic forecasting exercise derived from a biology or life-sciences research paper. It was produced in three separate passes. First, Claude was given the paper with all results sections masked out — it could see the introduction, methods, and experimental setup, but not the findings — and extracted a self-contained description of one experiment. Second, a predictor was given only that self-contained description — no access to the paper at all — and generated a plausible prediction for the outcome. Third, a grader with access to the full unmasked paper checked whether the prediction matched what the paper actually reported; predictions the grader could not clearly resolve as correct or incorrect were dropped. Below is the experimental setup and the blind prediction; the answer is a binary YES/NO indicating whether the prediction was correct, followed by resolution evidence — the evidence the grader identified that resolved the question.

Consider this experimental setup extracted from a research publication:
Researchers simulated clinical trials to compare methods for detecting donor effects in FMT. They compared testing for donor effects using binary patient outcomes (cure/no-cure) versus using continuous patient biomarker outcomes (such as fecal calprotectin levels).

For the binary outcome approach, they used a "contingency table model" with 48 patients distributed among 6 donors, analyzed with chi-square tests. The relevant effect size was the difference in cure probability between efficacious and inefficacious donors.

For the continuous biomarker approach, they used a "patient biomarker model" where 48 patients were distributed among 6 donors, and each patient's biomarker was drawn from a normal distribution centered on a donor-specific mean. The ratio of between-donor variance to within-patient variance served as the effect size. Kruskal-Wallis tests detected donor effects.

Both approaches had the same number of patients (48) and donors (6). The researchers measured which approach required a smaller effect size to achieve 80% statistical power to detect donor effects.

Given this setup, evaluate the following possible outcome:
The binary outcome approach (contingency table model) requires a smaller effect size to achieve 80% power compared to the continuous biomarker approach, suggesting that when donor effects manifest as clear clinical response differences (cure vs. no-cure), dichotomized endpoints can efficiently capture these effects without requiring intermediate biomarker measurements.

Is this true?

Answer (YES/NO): NO